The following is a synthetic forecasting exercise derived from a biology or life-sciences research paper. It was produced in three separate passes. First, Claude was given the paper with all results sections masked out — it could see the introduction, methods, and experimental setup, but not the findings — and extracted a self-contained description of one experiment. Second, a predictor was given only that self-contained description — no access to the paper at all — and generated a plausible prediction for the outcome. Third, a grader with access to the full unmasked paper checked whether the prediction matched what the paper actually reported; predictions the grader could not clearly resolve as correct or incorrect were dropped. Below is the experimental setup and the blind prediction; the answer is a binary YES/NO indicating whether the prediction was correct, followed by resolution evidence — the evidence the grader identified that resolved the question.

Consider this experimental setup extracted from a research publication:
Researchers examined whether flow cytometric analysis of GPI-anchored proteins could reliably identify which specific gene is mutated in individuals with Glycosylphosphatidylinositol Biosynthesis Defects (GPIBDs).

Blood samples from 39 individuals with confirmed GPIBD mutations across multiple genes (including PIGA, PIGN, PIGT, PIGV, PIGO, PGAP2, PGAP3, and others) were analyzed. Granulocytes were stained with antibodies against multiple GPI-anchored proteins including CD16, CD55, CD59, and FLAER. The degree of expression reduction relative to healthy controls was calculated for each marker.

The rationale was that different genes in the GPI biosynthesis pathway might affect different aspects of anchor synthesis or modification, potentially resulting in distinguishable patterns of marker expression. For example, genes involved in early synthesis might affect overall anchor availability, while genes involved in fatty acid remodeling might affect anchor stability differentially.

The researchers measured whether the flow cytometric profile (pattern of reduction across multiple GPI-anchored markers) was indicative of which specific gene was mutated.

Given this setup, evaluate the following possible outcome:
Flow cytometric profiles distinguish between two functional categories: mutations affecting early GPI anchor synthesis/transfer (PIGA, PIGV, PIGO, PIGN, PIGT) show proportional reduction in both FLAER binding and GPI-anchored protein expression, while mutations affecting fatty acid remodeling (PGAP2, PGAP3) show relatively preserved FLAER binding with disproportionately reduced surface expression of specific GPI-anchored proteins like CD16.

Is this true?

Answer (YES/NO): NO